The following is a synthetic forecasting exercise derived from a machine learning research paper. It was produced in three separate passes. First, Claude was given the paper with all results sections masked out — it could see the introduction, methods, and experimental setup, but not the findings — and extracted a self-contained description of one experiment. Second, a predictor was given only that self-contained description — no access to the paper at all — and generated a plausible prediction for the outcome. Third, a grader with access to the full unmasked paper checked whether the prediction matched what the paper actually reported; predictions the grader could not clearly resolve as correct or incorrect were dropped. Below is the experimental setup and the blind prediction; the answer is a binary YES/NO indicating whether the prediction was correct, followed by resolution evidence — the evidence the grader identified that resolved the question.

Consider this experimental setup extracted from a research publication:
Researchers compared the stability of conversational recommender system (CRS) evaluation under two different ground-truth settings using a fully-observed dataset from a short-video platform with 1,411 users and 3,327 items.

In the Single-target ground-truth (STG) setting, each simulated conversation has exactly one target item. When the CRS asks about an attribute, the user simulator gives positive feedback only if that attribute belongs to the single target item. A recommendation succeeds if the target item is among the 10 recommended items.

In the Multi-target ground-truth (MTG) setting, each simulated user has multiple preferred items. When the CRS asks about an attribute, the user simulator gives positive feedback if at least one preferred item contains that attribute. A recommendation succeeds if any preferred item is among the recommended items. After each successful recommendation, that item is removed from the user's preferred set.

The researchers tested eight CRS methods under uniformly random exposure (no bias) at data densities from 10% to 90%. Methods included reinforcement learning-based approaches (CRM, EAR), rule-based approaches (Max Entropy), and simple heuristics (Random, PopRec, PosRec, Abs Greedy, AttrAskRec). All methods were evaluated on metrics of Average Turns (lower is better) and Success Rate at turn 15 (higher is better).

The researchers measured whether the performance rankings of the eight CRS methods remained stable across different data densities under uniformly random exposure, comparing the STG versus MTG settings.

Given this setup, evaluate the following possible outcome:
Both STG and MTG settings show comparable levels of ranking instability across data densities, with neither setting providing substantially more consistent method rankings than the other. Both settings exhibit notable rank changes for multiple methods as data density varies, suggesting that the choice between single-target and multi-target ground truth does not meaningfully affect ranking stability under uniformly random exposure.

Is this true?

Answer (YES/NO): NO